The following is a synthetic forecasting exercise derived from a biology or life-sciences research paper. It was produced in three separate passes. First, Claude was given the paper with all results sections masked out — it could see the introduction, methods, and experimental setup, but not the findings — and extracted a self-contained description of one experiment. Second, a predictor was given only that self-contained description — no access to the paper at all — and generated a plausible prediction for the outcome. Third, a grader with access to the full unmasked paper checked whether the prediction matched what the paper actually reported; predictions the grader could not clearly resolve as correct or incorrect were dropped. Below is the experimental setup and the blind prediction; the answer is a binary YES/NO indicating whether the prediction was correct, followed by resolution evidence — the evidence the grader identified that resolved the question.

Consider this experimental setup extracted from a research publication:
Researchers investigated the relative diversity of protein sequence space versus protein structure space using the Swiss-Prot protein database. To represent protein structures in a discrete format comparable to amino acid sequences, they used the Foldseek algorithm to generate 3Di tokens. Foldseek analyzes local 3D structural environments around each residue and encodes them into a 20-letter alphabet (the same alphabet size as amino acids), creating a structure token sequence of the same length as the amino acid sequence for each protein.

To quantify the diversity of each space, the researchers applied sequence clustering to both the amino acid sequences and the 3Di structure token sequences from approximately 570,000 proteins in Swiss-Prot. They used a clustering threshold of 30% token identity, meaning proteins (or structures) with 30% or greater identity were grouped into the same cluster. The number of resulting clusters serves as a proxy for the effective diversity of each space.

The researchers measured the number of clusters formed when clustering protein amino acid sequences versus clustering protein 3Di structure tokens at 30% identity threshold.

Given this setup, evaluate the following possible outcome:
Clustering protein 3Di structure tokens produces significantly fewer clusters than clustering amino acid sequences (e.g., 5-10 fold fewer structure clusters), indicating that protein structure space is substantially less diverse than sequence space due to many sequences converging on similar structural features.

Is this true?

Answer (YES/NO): NO